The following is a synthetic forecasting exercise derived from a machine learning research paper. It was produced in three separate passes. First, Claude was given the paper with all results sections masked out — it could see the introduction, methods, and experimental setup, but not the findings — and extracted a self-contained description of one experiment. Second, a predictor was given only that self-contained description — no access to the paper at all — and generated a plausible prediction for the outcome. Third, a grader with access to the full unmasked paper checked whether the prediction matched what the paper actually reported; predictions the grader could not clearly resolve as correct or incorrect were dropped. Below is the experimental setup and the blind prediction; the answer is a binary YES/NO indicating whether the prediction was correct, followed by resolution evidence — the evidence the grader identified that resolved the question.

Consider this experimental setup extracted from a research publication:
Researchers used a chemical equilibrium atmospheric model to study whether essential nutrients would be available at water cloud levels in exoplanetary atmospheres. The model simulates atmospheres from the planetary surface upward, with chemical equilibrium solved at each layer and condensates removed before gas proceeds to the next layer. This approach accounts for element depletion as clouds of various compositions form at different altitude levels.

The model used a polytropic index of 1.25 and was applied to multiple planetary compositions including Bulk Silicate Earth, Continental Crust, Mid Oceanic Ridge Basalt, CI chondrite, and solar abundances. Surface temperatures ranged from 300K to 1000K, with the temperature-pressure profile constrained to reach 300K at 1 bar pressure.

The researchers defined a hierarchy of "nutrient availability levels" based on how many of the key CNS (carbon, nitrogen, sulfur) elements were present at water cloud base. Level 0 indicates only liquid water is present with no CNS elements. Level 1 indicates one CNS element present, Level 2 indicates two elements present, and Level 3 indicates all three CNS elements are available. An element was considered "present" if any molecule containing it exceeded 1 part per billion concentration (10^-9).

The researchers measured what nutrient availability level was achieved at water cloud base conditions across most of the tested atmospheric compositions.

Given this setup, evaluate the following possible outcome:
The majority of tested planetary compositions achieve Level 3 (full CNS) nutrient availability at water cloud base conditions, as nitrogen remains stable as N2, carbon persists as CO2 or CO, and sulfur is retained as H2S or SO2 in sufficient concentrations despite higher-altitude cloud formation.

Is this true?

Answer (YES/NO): NO